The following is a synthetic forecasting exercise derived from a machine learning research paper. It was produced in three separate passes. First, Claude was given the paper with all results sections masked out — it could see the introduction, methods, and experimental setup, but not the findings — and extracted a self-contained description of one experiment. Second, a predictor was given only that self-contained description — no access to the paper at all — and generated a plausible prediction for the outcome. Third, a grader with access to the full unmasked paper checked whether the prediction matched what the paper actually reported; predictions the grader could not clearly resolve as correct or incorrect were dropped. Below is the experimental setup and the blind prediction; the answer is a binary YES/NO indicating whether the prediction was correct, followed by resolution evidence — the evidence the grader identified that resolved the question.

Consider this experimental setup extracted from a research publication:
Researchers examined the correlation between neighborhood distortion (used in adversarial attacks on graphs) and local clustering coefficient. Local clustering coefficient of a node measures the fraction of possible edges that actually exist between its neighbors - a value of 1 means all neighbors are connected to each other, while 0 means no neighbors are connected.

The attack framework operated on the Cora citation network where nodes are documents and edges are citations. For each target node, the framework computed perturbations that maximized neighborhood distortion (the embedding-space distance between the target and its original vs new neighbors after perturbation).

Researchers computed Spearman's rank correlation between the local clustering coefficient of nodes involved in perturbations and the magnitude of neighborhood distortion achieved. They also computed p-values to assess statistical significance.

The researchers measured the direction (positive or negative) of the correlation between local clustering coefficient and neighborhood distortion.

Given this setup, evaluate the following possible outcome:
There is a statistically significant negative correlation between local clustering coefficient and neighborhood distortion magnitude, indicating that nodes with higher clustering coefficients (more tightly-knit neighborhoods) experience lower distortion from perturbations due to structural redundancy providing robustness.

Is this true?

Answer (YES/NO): NO